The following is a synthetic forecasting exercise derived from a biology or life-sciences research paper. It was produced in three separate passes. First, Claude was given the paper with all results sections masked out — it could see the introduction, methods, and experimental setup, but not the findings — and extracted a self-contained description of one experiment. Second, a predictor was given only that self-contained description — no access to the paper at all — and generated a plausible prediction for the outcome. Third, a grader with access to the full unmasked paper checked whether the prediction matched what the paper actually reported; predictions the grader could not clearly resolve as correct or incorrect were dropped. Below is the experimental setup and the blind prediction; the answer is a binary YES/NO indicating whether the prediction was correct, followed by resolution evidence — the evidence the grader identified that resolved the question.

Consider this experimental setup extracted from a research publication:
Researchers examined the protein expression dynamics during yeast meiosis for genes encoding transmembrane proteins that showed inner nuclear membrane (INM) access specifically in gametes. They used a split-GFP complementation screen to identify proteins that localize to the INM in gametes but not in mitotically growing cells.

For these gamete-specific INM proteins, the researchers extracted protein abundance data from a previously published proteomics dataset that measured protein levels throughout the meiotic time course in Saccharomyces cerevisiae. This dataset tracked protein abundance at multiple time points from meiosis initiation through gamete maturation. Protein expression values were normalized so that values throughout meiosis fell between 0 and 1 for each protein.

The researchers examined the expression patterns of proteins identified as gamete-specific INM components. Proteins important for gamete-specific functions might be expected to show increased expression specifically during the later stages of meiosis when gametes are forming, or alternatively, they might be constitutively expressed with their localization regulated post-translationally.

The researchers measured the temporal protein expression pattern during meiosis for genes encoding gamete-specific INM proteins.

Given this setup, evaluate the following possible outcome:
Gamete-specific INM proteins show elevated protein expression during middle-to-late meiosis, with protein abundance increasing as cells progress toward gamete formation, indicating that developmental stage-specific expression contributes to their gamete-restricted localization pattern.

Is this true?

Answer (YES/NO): NO